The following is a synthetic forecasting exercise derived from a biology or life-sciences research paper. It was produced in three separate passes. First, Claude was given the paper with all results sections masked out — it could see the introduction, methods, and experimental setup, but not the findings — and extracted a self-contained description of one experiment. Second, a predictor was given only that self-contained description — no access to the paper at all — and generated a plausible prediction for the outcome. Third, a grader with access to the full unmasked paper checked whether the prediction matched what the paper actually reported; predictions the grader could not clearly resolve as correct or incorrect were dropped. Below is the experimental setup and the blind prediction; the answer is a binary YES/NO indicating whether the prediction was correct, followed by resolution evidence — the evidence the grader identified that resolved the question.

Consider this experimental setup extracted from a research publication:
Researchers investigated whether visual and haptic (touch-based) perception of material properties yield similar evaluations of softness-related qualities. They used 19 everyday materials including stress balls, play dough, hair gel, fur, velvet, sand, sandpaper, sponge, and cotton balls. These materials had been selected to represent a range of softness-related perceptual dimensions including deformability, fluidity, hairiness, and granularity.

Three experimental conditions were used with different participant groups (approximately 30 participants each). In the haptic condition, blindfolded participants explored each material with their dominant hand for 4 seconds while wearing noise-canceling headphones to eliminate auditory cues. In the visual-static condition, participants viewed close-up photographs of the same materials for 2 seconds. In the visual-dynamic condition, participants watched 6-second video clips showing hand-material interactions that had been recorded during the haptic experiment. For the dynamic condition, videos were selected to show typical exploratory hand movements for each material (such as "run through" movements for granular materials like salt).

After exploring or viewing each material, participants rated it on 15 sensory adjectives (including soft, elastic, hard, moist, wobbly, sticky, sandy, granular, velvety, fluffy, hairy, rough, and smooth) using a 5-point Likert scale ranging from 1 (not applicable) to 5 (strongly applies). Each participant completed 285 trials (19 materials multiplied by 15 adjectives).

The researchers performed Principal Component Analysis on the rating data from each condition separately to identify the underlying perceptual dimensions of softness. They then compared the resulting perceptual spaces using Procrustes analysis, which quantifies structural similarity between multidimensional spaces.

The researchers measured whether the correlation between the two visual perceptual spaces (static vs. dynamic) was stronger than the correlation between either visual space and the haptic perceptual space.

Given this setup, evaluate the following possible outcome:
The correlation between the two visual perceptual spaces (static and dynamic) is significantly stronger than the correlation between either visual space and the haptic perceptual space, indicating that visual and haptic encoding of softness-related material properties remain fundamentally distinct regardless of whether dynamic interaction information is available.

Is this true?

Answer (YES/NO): NO